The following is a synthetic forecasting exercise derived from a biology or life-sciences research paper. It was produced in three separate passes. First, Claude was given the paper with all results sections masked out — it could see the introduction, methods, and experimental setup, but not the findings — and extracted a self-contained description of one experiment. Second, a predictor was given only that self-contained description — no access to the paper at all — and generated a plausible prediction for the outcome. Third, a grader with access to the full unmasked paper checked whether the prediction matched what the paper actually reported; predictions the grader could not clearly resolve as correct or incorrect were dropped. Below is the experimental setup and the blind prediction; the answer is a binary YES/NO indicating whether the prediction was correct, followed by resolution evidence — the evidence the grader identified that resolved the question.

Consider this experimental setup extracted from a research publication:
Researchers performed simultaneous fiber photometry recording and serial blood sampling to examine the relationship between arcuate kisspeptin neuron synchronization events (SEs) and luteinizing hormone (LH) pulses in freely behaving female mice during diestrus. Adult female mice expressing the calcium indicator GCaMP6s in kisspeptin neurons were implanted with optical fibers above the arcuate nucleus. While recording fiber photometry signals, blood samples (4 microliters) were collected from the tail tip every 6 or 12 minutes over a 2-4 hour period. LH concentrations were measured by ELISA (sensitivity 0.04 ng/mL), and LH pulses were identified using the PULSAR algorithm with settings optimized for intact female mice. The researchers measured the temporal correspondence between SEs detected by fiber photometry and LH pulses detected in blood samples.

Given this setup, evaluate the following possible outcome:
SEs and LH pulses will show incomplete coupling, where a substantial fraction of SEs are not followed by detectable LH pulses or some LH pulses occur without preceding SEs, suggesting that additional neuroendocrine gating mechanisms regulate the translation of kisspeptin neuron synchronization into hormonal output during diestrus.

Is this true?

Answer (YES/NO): NO